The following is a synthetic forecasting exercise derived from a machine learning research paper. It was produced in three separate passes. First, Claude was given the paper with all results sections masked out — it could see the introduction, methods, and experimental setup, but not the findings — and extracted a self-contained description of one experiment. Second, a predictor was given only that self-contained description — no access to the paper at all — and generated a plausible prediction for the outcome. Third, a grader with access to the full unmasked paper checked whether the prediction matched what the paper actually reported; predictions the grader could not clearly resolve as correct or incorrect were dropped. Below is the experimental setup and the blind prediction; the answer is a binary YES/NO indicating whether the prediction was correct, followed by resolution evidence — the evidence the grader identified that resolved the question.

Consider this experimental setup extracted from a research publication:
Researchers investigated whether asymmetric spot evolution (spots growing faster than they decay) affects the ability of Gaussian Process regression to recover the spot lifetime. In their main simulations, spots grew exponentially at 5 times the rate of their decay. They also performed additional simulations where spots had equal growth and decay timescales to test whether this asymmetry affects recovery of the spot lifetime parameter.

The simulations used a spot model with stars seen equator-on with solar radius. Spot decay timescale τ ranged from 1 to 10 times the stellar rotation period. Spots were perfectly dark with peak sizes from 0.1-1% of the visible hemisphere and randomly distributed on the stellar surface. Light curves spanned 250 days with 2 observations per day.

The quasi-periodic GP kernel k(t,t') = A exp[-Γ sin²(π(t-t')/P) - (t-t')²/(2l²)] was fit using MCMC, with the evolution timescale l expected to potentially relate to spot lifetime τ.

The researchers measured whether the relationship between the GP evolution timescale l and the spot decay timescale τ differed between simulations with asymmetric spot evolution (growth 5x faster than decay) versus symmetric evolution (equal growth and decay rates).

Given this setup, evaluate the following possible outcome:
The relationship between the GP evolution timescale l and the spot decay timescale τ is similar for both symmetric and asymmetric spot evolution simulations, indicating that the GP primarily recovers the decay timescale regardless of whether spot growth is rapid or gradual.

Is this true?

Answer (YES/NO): NO